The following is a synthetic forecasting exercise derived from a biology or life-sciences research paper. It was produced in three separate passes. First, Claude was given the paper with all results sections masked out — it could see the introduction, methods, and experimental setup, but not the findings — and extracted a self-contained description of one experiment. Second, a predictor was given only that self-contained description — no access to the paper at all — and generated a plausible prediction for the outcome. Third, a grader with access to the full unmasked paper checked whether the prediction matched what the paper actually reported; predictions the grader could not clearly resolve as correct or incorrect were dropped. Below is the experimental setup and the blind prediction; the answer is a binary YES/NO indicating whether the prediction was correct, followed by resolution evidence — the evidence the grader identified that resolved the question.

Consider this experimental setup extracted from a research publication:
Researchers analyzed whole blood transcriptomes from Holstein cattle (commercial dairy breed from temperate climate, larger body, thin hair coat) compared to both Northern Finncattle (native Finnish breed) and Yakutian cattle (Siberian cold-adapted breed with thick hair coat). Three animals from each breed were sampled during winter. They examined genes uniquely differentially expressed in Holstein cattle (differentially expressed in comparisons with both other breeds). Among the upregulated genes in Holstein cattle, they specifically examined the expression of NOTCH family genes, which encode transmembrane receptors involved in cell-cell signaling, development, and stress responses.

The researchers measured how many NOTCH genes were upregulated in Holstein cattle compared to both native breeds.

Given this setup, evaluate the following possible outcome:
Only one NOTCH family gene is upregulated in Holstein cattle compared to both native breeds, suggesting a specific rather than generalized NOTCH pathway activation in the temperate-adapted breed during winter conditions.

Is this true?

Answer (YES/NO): NO